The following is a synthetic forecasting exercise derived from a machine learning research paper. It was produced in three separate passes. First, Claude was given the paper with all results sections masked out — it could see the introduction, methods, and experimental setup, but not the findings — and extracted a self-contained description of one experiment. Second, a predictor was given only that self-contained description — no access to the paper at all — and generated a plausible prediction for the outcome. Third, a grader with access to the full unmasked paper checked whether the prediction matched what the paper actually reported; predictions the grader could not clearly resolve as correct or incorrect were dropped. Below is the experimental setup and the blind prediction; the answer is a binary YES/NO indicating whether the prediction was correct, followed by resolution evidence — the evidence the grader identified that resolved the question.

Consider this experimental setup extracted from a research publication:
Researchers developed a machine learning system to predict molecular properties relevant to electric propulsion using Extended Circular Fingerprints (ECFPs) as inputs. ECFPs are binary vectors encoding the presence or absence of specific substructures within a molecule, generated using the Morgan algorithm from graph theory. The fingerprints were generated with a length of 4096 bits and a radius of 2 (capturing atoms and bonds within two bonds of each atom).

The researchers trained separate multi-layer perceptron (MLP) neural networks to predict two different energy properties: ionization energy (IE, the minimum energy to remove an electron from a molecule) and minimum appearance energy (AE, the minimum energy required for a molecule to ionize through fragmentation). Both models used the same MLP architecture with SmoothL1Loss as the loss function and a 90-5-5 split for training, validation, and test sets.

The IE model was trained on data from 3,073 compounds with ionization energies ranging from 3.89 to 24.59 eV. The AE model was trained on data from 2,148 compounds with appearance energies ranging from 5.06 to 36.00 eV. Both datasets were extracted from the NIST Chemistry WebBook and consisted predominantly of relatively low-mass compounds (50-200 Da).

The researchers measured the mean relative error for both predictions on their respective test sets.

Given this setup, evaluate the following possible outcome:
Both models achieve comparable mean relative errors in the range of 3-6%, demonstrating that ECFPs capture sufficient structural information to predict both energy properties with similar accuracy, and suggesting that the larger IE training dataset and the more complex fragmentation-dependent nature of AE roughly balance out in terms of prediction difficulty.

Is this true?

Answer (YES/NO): NO